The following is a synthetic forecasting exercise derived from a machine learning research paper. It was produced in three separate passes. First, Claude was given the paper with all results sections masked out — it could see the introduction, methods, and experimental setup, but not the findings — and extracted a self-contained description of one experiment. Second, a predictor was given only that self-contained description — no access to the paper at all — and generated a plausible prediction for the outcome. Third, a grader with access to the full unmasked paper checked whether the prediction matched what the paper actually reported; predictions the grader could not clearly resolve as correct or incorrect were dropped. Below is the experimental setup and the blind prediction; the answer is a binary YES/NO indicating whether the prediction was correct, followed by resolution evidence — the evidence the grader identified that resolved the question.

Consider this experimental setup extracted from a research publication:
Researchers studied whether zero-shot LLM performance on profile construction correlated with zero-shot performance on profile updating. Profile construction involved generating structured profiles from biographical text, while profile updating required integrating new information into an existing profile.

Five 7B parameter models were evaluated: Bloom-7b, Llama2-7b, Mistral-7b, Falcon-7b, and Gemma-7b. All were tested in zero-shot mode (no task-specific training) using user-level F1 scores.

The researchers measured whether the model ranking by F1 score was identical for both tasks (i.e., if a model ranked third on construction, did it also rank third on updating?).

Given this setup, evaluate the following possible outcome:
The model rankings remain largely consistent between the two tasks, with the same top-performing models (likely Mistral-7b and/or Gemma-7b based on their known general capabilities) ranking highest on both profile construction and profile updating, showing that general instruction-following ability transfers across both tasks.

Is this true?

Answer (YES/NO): YES